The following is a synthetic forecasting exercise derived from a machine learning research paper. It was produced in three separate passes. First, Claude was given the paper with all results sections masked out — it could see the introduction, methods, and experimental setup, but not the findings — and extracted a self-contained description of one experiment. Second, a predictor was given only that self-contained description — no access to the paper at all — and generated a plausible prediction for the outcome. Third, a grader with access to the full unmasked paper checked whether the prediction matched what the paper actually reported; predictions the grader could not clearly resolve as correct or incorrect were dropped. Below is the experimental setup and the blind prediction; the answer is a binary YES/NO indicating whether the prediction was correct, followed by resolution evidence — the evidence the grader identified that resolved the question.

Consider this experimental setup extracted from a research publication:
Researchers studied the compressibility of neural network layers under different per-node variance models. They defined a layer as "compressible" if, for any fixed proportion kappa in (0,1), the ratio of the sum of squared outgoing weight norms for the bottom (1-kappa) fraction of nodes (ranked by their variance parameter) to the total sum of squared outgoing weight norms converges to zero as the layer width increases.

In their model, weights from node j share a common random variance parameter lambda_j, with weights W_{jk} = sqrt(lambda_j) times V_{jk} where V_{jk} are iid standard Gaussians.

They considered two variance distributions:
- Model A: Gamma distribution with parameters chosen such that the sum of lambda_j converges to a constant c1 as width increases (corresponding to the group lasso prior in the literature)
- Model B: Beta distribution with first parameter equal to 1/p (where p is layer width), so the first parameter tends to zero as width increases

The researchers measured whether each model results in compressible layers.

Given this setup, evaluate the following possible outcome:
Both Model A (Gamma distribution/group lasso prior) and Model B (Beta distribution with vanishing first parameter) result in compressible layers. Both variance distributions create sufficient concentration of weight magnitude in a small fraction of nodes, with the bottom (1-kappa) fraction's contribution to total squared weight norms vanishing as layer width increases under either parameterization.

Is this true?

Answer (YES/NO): NO